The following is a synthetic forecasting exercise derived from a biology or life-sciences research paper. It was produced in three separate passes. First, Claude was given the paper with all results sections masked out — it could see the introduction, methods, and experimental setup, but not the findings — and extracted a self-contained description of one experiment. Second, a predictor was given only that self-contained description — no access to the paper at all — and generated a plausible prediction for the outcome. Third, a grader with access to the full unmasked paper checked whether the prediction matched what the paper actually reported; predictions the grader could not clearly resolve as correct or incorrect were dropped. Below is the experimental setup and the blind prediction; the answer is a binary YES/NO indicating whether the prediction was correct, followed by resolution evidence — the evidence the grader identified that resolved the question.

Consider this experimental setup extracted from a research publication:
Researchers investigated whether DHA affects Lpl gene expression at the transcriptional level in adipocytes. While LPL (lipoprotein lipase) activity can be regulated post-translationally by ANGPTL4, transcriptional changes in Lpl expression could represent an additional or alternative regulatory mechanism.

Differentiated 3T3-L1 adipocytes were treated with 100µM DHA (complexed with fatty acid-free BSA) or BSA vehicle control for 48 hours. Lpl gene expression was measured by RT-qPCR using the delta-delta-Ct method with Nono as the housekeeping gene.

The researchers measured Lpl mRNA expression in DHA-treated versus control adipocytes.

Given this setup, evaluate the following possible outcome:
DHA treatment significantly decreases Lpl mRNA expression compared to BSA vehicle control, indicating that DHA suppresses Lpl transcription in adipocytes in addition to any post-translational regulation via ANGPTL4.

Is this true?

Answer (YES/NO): NO